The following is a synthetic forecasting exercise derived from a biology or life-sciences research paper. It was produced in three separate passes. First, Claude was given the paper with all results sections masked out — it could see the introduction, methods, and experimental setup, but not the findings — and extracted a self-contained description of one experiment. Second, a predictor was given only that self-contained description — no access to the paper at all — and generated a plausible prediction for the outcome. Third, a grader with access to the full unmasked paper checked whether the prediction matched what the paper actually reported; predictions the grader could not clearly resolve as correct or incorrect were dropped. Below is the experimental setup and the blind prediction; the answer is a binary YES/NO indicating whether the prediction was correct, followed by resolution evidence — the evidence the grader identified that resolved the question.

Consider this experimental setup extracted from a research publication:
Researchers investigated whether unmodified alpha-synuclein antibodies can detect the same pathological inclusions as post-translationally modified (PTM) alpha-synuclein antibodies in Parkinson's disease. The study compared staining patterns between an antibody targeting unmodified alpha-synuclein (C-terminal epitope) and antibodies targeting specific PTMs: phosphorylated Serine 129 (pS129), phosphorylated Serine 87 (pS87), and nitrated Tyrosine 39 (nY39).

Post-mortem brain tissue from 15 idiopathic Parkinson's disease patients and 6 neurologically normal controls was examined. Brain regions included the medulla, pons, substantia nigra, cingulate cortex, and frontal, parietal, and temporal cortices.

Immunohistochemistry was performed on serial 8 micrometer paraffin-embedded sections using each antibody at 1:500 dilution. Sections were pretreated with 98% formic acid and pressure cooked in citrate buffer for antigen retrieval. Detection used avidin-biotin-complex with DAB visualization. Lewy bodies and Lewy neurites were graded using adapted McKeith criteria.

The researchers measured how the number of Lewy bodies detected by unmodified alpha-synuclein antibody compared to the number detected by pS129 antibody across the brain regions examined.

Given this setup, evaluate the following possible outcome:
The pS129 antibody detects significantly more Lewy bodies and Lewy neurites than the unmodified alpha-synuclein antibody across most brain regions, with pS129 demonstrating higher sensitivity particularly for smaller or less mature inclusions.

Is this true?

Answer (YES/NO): YES